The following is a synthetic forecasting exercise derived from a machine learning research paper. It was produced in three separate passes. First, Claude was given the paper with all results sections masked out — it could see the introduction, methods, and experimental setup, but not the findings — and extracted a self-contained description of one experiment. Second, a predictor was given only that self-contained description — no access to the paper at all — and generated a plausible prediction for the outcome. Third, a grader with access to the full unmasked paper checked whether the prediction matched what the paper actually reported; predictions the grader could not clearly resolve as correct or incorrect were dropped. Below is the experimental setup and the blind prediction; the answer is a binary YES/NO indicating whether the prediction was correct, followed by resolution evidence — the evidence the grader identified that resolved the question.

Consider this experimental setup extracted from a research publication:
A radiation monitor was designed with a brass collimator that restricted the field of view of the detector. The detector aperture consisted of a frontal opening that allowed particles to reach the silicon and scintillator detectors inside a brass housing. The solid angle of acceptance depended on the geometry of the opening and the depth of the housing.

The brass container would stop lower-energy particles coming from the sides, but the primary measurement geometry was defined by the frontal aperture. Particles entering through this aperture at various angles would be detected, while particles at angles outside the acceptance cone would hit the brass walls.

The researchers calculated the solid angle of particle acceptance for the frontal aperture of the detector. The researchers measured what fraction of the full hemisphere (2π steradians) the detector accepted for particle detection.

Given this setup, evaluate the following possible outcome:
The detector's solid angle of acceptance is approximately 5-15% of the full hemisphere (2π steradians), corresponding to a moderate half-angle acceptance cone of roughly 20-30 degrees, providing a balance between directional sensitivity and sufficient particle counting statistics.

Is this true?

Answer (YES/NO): YES